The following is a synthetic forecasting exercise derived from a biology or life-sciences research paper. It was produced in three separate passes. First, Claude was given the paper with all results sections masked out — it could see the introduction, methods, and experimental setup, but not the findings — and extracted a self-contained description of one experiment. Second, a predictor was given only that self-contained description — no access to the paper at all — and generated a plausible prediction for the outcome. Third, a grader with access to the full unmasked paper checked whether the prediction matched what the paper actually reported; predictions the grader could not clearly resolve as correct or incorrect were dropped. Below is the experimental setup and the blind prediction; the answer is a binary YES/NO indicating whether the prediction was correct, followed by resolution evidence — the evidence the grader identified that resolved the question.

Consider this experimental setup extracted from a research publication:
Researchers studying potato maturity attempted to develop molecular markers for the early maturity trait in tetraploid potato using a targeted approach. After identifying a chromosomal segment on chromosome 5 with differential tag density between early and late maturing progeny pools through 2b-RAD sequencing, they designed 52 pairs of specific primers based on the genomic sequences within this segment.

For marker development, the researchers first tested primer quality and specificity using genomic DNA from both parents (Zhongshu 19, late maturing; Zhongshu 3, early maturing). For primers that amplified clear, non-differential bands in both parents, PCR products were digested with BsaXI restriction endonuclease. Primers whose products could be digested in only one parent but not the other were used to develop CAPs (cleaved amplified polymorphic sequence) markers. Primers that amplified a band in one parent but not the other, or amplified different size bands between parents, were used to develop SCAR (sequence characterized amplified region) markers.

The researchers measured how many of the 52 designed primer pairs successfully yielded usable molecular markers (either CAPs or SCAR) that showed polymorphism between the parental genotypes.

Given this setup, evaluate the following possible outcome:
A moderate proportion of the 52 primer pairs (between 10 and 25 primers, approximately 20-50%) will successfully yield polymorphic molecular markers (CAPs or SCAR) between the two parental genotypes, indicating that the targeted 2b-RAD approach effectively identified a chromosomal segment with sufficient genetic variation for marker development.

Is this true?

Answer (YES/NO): NO